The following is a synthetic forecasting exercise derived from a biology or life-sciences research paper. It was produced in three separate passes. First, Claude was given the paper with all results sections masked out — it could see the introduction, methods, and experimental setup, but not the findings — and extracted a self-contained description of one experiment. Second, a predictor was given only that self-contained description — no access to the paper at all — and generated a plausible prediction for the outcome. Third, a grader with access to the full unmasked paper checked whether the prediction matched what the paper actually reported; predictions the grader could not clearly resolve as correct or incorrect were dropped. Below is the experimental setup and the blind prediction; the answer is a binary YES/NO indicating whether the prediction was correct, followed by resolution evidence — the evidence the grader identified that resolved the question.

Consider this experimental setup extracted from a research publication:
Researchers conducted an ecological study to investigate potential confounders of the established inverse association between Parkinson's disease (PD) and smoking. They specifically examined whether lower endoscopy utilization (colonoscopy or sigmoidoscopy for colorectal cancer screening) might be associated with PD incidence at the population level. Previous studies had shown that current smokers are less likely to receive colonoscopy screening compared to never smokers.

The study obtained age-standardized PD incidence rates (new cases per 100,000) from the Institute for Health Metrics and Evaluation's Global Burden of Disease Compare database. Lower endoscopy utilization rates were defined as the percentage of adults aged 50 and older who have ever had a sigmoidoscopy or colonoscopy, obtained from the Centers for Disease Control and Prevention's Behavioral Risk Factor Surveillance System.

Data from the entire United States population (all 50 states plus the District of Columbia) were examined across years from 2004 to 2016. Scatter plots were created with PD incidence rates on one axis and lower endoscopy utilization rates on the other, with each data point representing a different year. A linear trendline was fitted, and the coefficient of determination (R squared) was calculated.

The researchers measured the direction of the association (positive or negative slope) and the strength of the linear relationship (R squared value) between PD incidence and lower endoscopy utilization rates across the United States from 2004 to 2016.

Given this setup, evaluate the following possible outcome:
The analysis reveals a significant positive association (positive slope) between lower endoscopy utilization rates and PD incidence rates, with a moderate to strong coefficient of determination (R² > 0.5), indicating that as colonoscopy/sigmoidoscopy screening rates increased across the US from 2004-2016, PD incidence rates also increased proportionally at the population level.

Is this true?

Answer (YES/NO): YES